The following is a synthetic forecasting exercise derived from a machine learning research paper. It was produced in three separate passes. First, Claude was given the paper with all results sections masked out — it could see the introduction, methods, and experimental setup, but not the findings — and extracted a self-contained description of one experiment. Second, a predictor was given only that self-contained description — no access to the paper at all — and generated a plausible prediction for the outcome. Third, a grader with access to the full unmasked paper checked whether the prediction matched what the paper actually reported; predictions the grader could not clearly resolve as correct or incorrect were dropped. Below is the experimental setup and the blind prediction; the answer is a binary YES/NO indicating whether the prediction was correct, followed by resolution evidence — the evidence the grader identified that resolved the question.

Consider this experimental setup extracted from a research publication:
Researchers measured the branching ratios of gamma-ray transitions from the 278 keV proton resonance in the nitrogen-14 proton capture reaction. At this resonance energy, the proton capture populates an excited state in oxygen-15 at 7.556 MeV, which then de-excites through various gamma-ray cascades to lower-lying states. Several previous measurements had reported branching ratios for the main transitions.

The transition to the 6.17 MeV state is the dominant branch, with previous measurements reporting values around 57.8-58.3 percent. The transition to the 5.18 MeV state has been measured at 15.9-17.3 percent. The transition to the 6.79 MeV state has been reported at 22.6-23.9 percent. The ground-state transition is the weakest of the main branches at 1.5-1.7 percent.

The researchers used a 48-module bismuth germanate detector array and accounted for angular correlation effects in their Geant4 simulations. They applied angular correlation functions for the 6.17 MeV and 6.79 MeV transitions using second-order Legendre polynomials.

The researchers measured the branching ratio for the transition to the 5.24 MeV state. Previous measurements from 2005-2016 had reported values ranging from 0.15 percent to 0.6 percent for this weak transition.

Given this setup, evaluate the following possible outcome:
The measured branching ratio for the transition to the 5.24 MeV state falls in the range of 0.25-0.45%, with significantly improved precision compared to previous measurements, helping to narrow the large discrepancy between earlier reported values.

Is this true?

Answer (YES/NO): NO